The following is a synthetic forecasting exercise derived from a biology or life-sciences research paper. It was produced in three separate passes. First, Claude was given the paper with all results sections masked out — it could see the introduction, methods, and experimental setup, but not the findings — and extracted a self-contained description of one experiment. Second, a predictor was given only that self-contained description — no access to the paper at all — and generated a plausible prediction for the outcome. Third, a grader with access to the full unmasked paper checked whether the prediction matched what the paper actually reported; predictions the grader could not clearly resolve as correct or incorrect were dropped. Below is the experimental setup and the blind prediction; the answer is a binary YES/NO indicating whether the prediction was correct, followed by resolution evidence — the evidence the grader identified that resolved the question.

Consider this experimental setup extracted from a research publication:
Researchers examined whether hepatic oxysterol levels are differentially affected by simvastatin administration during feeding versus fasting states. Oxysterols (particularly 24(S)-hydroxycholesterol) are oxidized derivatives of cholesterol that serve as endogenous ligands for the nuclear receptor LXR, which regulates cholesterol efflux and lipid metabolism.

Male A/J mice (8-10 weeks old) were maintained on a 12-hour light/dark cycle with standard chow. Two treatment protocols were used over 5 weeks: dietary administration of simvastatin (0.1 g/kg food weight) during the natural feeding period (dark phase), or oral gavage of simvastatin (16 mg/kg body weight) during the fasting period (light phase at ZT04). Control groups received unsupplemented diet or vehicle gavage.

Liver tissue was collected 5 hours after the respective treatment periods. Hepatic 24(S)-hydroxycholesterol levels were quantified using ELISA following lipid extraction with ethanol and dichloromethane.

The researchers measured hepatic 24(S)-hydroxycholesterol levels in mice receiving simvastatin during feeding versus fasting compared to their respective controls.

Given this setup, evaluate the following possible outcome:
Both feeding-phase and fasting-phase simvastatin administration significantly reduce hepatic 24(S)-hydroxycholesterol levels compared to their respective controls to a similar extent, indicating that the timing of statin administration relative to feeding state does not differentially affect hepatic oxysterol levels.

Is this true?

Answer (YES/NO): NO